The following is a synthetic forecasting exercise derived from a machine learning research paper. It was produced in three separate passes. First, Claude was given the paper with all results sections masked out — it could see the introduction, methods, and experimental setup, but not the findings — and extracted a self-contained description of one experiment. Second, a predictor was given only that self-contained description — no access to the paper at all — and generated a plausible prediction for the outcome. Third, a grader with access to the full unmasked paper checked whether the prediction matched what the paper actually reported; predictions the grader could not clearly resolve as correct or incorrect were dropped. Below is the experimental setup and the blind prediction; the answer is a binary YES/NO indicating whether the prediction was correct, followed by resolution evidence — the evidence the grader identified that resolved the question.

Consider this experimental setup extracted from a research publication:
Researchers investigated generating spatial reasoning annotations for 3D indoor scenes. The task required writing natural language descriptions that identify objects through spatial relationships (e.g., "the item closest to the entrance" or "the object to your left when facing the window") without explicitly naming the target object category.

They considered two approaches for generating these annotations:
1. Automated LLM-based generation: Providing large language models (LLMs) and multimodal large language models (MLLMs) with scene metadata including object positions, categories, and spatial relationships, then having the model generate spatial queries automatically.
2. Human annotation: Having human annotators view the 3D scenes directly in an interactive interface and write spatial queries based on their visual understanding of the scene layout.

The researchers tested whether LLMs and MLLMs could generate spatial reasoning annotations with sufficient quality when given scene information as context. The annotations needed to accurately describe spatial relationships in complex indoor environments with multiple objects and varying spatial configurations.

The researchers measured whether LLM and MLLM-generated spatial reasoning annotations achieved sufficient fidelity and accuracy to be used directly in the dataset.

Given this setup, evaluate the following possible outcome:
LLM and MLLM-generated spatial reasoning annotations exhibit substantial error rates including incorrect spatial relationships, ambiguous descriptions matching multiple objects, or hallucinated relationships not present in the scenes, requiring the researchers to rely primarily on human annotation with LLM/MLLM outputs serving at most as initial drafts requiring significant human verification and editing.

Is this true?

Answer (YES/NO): NO